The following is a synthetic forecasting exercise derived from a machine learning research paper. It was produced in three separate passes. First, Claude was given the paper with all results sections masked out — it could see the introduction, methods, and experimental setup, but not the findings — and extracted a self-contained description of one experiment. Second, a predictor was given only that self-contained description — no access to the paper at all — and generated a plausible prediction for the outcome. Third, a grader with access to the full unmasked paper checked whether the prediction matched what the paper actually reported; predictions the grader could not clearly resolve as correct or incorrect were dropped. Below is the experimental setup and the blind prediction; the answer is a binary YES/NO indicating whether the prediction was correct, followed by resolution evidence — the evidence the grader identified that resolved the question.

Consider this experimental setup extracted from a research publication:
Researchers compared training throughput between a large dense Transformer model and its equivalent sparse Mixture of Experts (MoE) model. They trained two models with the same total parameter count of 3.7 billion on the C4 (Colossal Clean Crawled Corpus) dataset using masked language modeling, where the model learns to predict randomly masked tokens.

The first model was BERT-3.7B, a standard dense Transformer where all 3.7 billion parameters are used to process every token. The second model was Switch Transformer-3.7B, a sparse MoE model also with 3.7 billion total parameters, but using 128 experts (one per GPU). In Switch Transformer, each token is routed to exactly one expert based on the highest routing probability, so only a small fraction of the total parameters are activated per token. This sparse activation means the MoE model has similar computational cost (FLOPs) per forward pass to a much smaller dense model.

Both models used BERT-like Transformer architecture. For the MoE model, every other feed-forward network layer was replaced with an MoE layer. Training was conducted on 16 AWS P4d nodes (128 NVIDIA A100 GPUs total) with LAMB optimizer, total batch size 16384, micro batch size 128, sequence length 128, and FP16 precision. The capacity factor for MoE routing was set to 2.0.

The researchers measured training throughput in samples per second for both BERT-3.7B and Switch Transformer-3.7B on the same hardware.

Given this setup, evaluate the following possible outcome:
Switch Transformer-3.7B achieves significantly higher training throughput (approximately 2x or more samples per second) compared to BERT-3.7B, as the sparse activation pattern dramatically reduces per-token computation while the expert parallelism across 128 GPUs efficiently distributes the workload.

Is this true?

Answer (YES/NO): NO